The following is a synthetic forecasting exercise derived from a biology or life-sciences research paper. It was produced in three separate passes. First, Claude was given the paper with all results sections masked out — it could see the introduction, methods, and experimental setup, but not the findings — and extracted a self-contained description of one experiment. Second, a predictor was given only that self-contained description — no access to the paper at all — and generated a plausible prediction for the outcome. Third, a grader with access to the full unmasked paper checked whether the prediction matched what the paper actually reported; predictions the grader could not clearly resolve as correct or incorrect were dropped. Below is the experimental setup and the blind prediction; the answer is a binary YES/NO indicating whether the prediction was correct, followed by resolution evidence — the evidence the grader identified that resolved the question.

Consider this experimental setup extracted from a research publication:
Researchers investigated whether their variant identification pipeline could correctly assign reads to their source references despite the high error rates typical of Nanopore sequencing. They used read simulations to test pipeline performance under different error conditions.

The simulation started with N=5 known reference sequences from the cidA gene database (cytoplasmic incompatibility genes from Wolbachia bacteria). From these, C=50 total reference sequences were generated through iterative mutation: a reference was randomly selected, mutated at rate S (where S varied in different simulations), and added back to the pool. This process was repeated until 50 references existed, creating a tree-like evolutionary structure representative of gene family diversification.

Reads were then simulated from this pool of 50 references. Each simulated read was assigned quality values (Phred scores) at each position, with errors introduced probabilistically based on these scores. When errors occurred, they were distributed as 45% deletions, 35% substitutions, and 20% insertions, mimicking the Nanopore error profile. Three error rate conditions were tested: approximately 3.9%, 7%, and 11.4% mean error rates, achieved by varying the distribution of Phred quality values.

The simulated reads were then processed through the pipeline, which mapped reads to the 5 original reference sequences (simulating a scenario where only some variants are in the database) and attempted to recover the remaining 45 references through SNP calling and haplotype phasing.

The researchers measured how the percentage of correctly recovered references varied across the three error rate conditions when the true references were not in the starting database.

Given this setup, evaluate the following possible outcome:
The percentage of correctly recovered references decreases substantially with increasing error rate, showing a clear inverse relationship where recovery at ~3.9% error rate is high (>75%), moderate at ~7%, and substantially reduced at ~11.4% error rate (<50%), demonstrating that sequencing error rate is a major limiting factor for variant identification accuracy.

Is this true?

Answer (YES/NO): NO